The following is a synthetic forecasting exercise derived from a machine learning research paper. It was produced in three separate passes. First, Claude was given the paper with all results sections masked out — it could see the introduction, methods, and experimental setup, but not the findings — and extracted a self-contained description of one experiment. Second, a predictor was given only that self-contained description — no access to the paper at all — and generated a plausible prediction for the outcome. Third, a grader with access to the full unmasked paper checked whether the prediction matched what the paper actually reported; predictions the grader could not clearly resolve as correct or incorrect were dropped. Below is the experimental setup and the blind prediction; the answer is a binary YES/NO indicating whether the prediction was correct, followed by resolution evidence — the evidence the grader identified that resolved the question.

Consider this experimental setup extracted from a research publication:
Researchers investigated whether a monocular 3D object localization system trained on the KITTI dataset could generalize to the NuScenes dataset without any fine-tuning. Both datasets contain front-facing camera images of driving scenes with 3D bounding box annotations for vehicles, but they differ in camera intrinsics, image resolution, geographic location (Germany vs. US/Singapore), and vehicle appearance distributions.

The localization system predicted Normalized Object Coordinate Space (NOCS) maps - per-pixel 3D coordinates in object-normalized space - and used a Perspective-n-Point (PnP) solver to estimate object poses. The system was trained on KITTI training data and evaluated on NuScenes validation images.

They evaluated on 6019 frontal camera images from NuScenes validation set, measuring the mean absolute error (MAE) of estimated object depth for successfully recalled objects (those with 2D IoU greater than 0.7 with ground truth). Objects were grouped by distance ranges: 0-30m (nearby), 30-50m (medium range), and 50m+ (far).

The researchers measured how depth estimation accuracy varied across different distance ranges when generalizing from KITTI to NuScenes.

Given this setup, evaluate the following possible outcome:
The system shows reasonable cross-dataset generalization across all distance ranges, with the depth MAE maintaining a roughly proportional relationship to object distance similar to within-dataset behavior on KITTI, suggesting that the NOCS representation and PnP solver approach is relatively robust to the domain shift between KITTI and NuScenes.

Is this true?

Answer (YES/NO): NO